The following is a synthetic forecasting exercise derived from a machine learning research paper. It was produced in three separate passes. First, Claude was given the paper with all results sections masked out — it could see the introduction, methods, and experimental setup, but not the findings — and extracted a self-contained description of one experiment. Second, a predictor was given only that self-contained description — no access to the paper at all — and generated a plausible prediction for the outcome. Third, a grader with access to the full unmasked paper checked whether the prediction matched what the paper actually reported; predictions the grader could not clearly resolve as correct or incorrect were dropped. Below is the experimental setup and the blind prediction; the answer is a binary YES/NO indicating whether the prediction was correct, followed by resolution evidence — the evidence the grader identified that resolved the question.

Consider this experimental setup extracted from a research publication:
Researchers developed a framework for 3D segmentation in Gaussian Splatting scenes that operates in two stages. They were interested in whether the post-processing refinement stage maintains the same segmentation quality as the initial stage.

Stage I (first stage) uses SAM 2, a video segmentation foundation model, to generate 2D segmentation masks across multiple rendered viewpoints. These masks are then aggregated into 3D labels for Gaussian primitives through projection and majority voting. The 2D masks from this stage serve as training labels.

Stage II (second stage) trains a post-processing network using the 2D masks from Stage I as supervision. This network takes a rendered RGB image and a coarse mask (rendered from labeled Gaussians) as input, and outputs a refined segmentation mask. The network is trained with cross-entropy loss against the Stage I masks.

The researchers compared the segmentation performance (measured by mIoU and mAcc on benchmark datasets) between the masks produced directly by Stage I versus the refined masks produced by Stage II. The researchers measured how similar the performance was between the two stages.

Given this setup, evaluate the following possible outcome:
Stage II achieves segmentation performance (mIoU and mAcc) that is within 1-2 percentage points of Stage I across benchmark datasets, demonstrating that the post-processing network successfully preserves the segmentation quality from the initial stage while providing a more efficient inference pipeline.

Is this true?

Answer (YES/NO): YES